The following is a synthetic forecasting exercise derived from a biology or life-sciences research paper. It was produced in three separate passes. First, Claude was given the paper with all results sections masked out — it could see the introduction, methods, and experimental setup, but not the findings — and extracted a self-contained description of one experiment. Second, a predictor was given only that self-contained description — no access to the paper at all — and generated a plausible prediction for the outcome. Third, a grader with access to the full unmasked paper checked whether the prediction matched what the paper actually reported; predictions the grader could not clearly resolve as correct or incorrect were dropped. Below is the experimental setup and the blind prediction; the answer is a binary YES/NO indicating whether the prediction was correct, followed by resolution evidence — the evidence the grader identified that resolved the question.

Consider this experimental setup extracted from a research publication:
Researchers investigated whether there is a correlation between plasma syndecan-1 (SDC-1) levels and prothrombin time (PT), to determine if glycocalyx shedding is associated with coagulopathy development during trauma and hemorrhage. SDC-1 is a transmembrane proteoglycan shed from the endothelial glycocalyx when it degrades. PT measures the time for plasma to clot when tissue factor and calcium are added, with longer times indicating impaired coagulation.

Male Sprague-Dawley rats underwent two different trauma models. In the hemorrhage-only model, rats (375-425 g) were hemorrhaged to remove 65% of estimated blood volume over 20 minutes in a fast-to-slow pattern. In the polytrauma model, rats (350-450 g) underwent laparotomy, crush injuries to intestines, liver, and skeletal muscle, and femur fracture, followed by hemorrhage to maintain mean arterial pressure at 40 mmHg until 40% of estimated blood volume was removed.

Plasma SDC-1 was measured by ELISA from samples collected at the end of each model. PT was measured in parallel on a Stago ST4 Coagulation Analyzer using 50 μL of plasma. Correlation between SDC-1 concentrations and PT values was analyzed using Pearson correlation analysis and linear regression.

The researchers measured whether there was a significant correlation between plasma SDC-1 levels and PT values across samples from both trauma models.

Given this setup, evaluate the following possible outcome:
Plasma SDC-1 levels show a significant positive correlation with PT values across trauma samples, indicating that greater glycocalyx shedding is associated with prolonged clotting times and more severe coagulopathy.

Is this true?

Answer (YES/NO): NO